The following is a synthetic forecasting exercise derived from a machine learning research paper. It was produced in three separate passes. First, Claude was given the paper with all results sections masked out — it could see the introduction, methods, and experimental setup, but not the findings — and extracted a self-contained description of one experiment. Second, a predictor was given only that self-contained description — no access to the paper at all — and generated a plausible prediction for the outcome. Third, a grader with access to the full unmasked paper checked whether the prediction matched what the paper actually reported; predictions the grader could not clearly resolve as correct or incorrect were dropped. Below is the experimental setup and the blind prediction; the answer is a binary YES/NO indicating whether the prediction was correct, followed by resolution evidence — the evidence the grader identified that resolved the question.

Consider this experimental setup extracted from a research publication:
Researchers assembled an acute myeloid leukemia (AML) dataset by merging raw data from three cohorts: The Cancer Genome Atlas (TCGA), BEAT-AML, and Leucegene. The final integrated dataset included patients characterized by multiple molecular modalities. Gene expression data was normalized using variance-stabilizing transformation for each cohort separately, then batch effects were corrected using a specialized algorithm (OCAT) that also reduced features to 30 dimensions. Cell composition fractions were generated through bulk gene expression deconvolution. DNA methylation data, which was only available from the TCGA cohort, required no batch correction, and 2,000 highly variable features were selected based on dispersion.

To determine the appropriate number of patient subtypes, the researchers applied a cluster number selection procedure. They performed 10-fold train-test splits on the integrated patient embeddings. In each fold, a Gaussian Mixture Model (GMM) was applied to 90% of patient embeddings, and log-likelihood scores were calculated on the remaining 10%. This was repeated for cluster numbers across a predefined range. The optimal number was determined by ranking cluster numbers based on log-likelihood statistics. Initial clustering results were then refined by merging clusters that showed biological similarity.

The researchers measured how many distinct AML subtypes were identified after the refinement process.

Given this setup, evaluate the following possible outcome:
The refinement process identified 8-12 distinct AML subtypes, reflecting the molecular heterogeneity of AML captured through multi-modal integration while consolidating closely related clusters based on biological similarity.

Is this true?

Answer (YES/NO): YES